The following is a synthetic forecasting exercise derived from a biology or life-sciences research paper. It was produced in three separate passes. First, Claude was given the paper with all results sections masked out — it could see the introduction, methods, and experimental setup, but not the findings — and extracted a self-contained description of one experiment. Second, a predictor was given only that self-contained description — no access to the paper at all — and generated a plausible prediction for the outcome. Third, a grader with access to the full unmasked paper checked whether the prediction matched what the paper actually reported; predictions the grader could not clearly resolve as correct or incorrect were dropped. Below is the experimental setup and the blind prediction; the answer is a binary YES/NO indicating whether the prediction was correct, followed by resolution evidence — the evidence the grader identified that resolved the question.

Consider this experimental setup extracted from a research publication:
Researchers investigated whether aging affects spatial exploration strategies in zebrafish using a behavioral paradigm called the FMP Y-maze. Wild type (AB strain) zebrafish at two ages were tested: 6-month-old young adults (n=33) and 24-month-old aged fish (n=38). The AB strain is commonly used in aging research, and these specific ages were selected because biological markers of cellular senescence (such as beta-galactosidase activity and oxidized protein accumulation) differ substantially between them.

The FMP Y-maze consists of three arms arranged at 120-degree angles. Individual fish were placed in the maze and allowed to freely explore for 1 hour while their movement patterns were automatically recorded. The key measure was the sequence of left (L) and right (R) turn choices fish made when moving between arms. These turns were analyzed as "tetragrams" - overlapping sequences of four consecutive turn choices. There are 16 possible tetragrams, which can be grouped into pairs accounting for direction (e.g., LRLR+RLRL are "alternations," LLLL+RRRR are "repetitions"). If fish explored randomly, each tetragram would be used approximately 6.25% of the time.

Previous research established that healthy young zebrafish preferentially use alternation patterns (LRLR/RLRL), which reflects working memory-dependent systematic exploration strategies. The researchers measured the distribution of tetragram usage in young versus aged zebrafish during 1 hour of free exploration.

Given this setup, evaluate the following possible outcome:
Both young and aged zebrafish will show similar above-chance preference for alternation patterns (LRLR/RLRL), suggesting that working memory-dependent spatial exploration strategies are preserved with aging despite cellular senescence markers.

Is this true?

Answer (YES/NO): NO